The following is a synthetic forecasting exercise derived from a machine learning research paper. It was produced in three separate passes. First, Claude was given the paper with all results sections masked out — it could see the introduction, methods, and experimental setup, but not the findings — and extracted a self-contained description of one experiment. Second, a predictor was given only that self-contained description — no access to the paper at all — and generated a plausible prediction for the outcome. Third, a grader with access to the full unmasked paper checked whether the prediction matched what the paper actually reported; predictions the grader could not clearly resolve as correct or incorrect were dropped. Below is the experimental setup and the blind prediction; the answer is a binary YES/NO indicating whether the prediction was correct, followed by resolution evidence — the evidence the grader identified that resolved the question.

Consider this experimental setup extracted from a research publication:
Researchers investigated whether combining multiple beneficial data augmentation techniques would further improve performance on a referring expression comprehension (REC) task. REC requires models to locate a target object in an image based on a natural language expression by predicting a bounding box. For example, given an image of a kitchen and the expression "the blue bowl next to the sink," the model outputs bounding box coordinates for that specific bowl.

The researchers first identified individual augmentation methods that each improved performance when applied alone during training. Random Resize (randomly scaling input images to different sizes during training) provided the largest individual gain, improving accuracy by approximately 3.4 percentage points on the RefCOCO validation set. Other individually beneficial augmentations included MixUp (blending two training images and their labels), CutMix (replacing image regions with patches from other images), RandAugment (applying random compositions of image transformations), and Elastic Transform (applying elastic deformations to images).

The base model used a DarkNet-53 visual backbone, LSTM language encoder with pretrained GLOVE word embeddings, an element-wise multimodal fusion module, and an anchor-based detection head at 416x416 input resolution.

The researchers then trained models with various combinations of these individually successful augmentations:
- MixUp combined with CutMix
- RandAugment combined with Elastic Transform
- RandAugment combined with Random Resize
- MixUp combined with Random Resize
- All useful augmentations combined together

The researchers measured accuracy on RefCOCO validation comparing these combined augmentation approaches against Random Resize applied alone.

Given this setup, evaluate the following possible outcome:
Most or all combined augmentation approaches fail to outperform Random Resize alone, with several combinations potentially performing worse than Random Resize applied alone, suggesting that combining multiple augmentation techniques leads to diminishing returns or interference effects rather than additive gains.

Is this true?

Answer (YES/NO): YES